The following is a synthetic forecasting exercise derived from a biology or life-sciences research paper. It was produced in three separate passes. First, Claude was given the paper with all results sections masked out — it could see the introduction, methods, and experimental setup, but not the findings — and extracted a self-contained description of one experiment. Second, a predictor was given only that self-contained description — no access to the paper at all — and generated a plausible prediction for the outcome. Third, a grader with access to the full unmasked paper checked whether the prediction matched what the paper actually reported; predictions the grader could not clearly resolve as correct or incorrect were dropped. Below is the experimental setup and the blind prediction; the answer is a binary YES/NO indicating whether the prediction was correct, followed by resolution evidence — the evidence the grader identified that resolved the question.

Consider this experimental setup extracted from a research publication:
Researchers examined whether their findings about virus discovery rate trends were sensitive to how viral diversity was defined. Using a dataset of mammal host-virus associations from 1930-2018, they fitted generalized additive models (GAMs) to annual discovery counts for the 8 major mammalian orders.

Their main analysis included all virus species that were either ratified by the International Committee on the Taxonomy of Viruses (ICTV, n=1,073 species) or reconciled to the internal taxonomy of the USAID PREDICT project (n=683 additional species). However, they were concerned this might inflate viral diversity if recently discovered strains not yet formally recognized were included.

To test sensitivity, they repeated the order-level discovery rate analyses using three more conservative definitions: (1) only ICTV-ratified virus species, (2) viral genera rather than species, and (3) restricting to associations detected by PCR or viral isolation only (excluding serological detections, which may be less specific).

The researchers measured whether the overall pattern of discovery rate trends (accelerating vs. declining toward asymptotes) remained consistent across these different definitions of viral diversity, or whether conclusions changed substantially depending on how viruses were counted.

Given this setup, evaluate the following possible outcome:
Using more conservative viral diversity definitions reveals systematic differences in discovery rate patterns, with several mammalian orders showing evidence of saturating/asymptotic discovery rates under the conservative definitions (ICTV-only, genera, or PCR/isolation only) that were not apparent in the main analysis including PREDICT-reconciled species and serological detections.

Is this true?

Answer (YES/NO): NO